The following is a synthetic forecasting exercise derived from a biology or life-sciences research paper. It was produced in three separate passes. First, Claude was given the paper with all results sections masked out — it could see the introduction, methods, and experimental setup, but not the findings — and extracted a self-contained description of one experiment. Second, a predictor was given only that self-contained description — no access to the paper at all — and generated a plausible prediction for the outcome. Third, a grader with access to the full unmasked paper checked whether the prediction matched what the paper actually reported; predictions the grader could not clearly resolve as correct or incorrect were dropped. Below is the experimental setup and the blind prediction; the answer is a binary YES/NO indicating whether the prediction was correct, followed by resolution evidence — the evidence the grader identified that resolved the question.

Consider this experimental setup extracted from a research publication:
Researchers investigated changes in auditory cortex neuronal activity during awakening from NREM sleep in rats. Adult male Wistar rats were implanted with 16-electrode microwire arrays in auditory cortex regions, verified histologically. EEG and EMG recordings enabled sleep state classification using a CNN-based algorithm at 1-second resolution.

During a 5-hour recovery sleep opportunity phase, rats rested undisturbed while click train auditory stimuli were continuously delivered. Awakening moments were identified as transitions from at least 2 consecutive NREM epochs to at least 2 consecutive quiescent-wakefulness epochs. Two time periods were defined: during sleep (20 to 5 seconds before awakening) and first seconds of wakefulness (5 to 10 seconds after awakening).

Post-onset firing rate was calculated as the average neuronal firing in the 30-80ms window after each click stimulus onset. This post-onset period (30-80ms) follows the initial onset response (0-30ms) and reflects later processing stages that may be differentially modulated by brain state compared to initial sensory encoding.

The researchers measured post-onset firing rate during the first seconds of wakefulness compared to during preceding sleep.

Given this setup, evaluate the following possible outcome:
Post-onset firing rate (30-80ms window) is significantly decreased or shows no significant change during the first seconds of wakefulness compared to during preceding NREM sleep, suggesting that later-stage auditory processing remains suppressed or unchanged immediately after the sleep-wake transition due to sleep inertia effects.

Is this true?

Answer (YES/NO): NO